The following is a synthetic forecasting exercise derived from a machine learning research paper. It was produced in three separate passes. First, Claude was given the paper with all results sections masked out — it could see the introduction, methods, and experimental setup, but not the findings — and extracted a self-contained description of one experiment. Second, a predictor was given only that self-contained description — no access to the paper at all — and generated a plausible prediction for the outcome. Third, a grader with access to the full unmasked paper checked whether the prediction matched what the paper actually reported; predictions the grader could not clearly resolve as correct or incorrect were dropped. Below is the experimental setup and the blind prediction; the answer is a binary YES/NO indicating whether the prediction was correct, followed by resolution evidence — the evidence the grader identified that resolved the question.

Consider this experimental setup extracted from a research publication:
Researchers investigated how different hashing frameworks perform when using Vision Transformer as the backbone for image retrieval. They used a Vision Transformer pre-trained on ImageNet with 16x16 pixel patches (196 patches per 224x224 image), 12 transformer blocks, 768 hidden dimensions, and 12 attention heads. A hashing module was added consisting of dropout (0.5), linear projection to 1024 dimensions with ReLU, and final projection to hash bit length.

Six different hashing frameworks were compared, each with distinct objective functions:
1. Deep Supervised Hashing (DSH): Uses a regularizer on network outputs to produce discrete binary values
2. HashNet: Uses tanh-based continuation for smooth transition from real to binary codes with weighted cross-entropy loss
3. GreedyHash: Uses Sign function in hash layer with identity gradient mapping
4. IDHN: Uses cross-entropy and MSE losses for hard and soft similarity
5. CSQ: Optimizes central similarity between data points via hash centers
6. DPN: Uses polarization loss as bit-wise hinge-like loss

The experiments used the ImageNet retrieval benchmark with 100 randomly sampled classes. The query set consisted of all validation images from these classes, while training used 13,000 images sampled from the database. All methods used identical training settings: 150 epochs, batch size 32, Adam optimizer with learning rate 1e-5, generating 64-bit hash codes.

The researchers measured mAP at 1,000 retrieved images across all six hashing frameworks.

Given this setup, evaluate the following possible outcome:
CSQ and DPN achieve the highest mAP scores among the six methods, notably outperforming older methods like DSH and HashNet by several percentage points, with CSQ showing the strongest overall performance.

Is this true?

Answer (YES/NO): NO